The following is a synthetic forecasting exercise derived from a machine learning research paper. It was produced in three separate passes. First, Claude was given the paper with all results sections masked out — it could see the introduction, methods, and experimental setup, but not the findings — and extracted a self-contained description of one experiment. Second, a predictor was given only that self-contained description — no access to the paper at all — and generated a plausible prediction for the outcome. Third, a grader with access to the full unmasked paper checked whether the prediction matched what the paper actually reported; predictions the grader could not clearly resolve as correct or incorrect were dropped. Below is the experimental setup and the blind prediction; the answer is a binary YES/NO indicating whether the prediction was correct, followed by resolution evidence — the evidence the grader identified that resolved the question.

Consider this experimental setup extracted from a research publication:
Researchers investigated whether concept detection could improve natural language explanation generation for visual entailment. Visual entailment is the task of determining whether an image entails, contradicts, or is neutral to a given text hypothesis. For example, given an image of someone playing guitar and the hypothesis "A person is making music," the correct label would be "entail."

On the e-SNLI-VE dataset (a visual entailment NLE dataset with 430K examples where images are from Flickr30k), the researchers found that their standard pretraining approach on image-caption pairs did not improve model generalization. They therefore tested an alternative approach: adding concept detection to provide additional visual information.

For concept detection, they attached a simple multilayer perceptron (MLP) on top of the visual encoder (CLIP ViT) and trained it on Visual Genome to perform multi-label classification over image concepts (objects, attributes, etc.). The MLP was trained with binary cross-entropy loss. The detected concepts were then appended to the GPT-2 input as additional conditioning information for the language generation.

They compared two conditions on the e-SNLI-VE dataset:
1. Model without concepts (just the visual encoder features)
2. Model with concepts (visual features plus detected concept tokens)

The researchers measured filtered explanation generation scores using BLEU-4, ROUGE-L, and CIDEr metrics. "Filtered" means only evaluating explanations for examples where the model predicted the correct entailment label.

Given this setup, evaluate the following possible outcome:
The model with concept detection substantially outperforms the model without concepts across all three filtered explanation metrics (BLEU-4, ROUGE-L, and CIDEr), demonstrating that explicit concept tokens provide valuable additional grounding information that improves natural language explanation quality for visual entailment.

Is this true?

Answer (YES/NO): NO